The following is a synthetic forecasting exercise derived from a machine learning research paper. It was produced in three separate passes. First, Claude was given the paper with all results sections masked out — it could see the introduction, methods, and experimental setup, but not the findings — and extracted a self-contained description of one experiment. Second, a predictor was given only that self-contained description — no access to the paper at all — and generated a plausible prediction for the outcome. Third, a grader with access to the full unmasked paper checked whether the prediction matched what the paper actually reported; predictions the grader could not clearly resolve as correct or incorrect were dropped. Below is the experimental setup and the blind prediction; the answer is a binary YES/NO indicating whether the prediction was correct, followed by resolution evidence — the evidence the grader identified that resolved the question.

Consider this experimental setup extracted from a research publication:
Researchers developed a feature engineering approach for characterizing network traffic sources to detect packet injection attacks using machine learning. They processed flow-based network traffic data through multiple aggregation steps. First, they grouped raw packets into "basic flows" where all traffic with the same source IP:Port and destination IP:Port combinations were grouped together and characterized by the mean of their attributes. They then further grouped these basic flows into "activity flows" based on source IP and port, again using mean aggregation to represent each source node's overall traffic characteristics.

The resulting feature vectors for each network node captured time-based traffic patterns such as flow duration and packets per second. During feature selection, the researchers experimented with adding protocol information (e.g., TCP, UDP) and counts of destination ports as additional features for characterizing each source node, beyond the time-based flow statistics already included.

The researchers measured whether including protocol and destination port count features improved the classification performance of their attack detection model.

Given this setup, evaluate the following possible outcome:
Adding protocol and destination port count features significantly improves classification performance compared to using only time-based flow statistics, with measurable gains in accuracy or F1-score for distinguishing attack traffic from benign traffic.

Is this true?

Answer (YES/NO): NO